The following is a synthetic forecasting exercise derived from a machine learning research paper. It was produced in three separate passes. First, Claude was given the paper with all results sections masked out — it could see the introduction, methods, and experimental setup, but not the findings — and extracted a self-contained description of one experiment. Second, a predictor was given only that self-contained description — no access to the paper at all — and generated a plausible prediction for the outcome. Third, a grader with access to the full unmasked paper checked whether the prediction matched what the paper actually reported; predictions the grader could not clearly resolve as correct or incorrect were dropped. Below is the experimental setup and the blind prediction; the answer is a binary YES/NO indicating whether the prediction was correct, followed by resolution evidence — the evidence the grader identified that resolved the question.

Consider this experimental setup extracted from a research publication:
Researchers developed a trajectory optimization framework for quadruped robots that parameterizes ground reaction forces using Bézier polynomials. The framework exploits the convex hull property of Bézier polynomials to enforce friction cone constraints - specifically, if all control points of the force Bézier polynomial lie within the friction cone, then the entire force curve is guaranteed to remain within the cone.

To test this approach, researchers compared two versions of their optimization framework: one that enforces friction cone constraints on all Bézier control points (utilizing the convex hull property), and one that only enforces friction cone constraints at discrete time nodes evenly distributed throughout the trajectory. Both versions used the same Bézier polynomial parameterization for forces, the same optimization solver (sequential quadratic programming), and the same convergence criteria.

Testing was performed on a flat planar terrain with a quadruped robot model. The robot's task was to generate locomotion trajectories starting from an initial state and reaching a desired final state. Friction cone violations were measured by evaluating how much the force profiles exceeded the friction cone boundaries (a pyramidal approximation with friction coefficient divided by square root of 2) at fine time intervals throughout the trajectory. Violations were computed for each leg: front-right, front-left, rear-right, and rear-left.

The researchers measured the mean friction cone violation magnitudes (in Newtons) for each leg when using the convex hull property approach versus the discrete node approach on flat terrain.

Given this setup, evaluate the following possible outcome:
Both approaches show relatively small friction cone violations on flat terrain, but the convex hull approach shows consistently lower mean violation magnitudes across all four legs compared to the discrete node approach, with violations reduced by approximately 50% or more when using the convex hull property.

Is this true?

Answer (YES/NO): YES